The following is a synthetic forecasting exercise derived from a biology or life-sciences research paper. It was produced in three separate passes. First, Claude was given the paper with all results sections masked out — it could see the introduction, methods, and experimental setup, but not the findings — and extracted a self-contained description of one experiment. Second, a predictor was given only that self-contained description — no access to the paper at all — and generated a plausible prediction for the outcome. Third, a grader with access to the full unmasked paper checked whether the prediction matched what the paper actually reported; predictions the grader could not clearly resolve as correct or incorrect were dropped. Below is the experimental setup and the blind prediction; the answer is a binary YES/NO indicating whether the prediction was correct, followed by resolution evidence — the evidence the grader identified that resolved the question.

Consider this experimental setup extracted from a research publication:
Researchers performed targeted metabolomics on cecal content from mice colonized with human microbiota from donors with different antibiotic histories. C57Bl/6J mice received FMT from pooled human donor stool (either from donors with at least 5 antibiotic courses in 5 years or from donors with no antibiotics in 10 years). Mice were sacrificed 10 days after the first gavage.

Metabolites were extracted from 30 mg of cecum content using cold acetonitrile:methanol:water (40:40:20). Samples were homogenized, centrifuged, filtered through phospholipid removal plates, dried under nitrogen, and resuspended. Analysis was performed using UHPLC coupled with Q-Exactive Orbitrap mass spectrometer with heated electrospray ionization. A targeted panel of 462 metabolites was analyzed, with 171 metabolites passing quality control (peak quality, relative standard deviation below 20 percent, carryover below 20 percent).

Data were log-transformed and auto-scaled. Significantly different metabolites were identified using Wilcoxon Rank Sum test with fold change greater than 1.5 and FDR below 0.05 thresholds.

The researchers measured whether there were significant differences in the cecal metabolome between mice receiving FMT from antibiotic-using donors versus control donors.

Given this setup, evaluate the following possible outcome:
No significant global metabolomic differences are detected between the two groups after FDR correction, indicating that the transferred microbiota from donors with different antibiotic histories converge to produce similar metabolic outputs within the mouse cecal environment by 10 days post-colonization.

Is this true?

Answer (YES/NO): NO